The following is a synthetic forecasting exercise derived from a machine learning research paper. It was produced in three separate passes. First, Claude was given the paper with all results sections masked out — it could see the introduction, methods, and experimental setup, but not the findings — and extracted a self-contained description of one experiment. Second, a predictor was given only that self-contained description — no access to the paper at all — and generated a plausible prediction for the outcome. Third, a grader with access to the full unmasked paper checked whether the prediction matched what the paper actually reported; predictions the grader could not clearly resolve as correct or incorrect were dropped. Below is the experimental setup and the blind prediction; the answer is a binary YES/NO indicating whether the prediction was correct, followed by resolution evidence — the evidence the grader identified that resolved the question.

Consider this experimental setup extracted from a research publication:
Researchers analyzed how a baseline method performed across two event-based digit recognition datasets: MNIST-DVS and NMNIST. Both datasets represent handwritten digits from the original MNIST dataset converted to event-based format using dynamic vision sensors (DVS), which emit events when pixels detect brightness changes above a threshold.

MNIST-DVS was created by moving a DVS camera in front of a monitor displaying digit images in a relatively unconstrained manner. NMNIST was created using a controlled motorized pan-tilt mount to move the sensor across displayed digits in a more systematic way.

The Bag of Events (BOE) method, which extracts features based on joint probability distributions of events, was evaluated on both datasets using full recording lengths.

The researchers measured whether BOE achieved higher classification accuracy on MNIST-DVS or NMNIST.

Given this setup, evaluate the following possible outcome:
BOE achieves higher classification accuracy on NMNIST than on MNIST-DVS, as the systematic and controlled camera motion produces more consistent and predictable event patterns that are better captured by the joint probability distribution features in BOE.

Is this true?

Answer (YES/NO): NO